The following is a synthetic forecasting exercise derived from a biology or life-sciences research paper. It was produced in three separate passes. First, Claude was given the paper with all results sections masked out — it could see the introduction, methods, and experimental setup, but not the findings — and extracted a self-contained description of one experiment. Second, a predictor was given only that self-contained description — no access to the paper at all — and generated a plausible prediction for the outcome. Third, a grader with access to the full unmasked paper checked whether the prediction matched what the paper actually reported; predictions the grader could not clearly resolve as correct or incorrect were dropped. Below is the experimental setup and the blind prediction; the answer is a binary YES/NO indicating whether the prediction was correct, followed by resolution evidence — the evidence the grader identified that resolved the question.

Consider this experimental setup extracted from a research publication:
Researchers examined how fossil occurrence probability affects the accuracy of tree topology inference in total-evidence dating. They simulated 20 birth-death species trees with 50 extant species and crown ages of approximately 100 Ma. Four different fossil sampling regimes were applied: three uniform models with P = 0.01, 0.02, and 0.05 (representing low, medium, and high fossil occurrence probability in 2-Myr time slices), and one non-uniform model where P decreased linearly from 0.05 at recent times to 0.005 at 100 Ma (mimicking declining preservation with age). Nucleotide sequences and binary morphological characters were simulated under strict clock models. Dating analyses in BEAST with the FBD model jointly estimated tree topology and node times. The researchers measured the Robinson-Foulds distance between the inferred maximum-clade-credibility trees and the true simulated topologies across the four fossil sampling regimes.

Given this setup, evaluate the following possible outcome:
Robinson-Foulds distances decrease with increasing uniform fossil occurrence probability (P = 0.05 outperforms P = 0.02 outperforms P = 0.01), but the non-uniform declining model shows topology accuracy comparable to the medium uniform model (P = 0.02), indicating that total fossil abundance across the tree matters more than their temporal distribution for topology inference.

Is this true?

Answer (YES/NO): NO